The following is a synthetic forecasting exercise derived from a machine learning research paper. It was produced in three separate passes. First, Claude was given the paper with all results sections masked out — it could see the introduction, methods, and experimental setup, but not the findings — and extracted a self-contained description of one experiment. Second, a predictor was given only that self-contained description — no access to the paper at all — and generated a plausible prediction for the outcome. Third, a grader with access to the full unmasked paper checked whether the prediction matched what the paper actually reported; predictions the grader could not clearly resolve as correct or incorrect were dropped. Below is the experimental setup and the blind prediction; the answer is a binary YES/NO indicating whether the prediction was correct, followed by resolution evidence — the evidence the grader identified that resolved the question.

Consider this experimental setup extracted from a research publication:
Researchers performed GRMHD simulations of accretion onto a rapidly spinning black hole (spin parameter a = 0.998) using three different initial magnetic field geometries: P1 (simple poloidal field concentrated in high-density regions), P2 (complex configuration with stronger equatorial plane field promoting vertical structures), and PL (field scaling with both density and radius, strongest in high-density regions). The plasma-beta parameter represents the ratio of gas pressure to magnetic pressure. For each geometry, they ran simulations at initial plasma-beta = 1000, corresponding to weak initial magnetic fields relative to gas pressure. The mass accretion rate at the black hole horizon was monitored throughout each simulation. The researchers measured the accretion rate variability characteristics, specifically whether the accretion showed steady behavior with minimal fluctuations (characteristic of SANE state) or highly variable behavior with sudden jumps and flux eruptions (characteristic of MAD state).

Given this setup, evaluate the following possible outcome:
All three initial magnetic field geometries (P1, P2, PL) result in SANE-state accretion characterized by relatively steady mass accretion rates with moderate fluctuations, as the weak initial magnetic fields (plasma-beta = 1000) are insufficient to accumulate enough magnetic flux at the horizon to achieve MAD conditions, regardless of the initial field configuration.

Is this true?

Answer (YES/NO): YES